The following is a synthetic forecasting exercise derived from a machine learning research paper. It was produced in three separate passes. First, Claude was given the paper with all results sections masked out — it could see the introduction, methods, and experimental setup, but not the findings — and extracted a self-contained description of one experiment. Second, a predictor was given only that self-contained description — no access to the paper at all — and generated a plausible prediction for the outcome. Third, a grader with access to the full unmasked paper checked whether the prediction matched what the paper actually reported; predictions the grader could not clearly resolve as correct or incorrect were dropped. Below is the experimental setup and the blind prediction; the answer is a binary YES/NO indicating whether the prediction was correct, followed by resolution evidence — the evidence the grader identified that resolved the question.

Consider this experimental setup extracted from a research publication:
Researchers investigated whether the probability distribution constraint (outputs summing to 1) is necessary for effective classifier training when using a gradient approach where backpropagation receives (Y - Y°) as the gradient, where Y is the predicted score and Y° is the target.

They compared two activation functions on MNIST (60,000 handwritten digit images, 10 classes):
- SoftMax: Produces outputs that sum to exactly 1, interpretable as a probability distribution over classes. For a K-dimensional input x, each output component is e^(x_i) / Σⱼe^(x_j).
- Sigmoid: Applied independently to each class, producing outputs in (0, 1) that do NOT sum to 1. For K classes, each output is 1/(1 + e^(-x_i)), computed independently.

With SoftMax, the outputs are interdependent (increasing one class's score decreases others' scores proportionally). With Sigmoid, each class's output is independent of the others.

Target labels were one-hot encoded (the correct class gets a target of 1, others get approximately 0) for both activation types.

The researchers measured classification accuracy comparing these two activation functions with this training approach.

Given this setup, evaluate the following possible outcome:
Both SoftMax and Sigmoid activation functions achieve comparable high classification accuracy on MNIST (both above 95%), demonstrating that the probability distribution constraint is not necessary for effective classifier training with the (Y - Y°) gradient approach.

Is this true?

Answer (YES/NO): YES